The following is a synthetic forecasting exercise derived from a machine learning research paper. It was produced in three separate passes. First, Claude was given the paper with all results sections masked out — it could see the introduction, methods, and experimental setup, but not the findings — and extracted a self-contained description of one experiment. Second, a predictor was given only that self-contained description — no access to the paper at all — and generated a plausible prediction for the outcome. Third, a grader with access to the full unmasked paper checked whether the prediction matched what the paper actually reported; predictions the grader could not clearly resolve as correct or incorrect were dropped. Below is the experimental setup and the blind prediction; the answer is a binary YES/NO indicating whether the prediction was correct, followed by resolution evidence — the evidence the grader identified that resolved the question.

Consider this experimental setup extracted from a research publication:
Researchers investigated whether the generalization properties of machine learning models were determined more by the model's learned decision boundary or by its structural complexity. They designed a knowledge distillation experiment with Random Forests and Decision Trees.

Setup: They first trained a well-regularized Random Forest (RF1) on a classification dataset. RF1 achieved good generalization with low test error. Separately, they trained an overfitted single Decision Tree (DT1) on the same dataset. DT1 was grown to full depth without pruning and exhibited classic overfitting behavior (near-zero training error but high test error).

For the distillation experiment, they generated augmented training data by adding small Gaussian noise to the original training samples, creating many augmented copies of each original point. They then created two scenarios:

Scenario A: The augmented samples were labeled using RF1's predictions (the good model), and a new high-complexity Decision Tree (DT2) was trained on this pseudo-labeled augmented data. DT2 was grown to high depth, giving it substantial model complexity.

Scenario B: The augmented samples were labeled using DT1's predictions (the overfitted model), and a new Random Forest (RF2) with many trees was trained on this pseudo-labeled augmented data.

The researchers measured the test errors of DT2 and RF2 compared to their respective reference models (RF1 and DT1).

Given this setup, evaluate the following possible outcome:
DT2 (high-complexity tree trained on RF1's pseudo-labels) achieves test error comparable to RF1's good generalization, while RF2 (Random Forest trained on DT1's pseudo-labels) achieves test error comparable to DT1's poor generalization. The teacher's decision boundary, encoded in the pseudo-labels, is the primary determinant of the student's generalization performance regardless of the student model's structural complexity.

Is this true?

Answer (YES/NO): NO